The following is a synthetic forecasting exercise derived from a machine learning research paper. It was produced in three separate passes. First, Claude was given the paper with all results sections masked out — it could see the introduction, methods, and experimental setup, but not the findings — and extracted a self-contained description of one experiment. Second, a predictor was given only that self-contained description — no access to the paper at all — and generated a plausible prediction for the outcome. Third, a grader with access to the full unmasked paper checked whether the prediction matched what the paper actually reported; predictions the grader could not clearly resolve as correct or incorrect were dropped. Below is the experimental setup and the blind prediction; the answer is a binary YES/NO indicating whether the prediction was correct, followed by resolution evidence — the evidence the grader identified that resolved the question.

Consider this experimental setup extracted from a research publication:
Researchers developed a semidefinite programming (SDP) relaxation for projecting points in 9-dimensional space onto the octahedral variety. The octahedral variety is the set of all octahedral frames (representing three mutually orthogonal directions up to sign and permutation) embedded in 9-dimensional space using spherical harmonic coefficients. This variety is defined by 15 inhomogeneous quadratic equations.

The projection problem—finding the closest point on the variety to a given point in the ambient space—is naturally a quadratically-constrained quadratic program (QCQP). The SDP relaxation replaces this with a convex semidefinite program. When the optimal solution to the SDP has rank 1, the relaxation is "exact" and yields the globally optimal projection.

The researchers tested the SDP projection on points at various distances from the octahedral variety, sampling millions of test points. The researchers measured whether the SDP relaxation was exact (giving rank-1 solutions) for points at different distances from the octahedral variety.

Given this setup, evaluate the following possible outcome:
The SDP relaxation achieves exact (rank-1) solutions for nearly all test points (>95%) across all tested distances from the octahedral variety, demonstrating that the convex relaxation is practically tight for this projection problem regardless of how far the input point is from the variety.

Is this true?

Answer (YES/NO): YES